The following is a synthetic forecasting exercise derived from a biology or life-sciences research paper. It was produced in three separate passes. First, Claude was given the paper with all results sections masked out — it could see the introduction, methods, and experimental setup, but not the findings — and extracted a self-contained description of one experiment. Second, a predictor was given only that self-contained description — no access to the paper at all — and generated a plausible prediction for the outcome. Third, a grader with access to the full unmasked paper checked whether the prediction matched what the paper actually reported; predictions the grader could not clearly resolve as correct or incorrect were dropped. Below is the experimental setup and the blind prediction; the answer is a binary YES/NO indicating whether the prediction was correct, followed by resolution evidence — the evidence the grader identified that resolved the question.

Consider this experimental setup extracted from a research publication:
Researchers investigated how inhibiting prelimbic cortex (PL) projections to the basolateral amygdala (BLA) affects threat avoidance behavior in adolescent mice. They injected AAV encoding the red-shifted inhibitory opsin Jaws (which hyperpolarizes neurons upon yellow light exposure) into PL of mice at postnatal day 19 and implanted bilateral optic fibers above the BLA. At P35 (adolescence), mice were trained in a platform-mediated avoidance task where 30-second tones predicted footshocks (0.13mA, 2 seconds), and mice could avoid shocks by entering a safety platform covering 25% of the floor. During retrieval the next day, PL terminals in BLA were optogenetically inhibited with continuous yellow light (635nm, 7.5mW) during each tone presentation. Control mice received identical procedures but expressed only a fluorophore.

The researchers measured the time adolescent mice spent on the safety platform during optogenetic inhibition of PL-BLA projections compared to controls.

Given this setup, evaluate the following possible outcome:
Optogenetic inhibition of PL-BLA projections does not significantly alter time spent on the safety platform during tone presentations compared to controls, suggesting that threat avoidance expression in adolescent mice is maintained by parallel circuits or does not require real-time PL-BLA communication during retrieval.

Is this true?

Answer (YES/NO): NO